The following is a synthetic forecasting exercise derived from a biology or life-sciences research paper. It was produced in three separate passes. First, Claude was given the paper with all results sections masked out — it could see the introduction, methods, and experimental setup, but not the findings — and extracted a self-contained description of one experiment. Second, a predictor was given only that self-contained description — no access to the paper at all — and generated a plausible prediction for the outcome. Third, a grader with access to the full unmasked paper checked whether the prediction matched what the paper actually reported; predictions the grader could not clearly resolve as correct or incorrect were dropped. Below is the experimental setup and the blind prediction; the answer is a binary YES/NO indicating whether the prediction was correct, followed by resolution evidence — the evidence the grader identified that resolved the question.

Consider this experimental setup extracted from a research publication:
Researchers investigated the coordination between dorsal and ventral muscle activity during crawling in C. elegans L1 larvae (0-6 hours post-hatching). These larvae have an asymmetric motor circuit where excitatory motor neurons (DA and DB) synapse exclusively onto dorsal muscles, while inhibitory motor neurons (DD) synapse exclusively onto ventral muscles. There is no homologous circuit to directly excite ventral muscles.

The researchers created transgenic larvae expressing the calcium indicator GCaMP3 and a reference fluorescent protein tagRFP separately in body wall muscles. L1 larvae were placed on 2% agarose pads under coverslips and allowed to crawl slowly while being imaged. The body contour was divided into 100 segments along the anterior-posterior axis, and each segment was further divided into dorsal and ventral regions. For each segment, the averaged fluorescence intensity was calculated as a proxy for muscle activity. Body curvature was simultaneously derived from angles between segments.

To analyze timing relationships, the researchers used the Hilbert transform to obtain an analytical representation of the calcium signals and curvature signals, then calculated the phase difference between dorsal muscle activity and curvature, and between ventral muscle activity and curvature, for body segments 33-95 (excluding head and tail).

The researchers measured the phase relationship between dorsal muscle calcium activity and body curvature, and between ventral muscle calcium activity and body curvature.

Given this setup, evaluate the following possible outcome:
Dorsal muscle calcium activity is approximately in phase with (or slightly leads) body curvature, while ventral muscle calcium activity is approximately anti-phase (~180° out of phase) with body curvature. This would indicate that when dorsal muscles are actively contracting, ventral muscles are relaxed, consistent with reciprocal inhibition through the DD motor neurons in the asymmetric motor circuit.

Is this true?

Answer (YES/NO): YES